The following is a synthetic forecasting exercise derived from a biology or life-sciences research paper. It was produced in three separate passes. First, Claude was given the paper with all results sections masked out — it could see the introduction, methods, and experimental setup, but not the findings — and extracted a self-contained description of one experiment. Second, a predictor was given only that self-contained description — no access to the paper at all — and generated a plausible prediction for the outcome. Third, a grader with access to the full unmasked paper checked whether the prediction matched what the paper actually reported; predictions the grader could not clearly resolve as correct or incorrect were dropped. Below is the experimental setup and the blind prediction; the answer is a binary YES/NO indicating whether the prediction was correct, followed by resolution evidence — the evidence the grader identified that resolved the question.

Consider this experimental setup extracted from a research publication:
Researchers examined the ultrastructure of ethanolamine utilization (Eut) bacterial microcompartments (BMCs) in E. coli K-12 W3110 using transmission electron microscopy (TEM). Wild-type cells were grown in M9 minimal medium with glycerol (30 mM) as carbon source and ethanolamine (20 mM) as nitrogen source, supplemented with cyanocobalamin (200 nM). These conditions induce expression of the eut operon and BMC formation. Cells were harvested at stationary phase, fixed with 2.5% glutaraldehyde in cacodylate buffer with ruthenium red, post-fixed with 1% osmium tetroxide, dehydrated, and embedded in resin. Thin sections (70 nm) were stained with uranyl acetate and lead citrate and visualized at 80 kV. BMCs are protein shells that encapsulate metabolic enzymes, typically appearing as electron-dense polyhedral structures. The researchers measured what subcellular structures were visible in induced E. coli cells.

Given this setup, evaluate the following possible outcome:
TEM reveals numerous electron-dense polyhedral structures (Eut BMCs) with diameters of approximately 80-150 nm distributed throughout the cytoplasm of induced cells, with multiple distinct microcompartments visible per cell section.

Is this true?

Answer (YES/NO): NO